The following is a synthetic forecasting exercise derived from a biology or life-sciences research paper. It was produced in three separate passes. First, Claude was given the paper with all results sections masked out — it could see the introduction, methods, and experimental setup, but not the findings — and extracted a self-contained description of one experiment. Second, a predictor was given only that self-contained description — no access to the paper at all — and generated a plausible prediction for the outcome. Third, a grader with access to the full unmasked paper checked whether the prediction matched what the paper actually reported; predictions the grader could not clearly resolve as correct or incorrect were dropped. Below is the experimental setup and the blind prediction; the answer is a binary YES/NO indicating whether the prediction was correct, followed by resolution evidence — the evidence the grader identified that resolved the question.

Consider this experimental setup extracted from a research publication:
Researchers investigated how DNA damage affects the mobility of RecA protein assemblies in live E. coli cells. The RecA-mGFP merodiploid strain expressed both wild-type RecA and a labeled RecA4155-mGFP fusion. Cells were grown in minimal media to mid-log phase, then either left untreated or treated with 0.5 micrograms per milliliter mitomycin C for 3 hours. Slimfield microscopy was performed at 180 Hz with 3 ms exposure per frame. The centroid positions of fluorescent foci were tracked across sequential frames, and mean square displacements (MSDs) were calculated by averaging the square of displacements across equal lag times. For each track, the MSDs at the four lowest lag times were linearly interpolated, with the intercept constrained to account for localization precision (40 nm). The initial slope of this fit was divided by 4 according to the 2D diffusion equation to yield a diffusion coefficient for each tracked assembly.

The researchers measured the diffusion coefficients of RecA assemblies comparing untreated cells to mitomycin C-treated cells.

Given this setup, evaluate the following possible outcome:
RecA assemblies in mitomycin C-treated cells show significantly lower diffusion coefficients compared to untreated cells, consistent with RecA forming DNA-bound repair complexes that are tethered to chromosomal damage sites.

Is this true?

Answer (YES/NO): YES